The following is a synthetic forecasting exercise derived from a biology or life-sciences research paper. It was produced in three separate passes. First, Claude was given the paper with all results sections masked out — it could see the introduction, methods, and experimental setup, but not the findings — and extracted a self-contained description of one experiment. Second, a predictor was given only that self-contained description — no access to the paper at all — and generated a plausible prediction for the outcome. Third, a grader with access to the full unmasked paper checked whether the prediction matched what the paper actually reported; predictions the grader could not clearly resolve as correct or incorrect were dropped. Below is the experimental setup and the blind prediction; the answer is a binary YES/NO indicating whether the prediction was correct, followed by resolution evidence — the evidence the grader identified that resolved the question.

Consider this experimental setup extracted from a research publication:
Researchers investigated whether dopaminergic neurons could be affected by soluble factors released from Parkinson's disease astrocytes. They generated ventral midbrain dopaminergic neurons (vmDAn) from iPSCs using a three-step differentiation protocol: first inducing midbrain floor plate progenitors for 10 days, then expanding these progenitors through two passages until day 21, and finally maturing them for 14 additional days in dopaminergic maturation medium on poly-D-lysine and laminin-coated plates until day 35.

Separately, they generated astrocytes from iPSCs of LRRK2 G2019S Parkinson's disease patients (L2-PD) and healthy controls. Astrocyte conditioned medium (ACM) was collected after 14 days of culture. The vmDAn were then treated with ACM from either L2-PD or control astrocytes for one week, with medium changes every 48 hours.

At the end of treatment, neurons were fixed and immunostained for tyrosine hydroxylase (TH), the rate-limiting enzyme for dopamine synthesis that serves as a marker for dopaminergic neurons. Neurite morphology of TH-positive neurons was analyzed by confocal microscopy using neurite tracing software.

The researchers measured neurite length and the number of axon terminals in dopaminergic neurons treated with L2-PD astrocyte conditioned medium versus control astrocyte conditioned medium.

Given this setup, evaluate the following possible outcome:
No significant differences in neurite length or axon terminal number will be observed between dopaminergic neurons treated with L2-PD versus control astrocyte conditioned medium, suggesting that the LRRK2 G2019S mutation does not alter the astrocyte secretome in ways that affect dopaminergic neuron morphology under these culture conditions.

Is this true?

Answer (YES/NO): NO